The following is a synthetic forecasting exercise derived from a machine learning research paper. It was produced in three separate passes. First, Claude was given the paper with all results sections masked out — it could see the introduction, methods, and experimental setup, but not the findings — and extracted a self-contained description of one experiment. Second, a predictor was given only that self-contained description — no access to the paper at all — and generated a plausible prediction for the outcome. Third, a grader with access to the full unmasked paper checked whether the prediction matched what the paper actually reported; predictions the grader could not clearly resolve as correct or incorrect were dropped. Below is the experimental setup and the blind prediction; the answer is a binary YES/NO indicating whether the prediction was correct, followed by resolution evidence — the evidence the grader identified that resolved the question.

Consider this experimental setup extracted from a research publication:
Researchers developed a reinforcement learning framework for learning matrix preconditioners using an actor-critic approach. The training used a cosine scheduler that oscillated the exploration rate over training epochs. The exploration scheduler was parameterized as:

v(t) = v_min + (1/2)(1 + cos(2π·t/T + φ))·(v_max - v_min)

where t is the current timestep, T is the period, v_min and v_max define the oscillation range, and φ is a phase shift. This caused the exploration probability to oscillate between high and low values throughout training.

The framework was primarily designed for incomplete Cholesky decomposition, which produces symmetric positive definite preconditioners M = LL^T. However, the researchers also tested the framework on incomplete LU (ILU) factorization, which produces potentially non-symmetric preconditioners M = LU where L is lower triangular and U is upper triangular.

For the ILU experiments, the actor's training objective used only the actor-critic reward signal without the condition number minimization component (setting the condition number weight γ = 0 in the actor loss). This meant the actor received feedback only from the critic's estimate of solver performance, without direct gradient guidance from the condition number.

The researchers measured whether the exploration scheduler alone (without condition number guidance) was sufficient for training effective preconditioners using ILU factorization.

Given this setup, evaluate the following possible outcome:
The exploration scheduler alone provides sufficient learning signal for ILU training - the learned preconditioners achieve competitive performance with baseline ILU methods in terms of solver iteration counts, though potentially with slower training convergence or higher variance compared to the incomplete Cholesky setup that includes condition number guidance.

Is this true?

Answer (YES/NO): NO